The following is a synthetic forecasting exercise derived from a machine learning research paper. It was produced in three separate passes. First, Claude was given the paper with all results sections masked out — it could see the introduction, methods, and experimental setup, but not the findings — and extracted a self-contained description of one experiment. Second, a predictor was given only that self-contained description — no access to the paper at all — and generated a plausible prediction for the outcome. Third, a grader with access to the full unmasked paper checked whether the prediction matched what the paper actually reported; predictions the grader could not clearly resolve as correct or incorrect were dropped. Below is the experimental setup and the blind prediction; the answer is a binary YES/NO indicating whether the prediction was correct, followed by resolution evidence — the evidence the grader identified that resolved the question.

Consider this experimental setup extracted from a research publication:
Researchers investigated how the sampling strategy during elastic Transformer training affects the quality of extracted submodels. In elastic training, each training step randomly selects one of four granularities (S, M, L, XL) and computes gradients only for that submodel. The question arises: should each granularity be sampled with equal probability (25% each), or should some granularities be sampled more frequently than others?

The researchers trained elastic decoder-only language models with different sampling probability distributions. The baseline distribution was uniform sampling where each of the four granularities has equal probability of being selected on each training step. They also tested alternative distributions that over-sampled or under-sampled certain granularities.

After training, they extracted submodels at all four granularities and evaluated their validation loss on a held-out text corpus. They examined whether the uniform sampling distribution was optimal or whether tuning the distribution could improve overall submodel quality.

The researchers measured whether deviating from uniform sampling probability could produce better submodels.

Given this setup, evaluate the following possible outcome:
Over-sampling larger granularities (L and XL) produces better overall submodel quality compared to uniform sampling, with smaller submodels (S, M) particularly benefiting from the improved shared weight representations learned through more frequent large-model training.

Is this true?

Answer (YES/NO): NO